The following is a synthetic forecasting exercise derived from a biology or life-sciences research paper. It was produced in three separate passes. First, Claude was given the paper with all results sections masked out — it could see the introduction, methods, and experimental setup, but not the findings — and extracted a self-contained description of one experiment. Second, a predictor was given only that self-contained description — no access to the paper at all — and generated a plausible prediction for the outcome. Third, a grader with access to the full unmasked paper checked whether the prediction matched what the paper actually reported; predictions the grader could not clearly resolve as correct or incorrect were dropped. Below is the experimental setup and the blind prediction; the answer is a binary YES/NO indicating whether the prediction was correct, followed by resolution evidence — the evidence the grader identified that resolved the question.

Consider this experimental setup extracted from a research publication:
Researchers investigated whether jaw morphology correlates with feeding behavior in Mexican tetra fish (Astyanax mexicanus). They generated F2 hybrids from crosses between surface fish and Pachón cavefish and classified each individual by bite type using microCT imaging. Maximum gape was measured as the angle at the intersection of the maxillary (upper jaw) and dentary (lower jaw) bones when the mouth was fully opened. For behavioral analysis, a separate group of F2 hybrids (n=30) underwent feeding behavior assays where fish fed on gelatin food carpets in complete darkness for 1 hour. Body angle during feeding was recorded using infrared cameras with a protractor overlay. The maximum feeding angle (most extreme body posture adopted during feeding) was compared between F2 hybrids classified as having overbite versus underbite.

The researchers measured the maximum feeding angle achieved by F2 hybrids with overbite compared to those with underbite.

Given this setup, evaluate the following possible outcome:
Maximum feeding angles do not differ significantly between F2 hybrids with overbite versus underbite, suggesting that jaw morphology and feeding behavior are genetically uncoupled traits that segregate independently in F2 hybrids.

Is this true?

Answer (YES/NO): NO